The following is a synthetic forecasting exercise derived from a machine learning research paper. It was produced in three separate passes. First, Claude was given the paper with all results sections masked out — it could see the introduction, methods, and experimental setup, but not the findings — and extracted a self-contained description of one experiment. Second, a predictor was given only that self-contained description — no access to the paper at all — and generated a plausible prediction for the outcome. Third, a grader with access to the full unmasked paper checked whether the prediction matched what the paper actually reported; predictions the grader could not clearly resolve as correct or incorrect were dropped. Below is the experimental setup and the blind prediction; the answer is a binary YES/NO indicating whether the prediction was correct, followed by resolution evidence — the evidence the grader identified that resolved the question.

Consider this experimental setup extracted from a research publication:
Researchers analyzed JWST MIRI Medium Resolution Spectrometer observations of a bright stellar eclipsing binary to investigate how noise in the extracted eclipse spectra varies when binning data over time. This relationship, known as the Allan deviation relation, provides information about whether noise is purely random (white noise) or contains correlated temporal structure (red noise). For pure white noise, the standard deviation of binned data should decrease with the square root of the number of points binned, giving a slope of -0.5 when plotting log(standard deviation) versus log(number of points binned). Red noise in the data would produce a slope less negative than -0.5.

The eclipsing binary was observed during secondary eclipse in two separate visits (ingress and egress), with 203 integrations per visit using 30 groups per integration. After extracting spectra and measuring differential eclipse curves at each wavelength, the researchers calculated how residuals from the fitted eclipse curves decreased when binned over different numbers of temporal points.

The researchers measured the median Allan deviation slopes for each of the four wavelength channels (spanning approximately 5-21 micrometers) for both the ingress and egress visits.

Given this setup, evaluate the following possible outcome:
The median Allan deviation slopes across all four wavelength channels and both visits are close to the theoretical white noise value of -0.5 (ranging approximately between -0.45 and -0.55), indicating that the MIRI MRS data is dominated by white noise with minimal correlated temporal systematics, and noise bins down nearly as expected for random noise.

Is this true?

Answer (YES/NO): NO